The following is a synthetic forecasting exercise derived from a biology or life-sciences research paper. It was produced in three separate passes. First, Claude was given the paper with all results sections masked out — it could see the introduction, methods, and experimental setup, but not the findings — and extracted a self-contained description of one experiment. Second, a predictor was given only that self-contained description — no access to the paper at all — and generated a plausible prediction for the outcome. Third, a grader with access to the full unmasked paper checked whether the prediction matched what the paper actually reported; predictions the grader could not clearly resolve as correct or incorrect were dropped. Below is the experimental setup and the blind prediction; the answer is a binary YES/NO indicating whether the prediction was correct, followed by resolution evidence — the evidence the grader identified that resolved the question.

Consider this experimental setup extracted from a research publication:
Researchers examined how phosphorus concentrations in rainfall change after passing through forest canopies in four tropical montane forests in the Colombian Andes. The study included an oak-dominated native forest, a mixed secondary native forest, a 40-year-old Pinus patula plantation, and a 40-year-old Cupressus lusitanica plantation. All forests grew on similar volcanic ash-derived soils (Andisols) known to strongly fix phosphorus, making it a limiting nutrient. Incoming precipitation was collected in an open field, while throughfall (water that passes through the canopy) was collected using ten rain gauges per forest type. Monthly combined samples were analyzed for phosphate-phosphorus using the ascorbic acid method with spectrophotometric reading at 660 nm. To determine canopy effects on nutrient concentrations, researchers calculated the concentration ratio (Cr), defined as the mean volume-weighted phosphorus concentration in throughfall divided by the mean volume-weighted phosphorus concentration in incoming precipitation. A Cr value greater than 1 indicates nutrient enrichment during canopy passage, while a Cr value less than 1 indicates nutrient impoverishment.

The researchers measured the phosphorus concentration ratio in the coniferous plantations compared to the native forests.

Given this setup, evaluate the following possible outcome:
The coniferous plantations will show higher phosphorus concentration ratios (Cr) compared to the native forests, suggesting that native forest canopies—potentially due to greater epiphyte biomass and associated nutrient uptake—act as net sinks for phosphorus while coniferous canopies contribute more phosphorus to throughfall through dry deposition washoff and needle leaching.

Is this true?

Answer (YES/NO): NO